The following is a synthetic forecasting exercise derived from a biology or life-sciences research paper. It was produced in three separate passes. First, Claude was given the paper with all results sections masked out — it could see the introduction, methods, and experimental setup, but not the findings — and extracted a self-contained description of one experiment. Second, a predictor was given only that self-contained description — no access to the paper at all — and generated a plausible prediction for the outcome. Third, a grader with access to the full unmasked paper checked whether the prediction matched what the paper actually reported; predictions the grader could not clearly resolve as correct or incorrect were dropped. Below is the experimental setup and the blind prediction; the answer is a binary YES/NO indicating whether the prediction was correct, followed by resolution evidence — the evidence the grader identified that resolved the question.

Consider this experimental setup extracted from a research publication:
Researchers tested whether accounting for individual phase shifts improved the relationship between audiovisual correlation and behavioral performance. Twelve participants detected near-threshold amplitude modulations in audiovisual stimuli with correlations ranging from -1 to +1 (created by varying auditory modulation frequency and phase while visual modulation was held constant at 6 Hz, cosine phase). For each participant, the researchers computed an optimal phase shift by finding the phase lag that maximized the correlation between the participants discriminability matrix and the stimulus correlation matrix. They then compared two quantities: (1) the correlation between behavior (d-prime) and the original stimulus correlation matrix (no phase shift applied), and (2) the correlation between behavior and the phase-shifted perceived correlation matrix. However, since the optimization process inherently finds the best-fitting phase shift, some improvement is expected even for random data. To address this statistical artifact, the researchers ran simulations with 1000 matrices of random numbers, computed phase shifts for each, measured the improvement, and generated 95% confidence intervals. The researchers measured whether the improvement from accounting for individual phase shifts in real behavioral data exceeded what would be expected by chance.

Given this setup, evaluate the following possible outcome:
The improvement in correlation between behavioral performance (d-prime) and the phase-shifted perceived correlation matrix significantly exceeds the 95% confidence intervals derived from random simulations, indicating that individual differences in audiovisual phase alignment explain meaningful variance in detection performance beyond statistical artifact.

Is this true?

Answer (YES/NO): YES